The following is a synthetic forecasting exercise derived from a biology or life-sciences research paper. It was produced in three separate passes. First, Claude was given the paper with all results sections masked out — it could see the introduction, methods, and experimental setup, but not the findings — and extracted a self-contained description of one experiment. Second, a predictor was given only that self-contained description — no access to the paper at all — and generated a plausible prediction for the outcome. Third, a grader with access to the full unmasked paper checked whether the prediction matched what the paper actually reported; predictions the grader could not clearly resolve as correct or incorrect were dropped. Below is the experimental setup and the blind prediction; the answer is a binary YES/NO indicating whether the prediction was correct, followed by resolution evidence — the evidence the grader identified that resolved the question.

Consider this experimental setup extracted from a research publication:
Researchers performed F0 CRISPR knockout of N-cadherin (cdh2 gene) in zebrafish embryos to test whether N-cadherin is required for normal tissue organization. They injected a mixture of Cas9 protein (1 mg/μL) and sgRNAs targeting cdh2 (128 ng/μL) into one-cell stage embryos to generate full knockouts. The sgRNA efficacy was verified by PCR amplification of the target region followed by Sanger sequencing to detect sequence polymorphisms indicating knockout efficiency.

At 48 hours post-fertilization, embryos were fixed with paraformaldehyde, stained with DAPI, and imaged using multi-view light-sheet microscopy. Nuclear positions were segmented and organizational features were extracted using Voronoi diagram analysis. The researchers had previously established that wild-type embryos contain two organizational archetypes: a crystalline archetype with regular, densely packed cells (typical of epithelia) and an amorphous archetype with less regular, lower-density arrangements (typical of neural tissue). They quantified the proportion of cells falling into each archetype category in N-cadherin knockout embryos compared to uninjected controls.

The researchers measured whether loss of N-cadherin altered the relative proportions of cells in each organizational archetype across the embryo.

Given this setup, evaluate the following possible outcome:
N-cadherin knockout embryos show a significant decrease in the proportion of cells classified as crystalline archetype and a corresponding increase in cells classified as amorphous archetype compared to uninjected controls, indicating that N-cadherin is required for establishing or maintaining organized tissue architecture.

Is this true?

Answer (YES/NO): NO